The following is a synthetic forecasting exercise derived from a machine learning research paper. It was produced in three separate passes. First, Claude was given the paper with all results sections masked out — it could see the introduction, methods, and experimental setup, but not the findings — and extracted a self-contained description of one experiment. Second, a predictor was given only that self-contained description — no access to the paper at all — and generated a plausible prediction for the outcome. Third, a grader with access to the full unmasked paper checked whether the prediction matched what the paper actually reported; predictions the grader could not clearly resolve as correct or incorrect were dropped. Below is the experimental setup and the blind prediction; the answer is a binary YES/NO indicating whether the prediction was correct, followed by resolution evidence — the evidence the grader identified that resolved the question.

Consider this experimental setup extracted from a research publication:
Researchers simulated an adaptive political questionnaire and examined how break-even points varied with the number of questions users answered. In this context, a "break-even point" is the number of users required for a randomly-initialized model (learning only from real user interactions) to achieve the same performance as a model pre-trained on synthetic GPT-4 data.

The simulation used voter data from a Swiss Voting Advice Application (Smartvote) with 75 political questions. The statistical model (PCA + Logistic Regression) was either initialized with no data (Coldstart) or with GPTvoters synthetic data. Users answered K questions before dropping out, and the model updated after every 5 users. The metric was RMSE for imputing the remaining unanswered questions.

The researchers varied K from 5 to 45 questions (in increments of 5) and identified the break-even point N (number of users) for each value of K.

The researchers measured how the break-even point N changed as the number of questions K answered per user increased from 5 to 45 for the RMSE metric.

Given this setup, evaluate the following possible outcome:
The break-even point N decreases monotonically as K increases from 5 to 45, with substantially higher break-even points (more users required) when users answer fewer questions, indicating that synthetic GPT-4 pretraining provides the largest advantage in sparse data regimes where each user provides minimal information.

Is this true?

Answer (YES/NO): YES